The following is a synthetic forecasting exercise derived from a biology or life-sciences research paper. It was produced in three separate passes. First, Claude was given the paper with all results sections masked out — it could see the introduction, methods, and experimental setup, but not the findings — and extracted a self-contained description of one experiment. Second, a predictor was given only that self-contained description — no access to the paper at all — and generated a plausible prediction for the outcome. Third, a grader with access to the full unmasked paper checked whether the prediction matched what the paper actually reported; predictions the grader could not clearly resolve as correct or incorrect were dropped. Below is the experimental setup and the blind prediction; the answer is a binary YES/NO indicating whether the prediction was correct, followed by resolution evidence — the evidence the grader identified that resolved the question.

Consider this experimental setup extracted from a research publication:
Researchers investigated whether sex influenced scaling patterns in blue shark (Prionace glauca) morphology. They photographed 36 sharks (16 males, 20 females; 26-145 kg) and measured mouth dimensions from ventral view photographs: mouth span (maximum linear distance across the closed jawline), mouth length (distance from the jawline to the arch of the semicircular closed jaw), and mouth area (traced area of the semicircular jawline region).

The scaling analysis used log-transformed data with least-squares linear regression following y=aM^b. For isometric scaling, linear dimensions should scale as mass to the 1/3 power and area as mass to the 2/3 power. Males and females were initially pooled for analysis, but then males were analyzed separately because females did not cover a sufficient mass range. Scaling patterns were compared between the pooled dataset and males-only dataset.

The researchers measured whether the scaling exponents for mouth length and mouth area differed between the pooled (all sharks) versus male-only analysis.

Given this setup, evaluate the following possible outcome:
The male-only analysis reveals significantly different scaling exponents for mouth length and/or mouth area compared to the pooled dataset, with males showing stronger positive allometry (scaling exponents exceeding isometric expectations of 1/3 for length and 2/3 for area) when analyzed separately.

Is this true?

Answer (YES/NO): NO